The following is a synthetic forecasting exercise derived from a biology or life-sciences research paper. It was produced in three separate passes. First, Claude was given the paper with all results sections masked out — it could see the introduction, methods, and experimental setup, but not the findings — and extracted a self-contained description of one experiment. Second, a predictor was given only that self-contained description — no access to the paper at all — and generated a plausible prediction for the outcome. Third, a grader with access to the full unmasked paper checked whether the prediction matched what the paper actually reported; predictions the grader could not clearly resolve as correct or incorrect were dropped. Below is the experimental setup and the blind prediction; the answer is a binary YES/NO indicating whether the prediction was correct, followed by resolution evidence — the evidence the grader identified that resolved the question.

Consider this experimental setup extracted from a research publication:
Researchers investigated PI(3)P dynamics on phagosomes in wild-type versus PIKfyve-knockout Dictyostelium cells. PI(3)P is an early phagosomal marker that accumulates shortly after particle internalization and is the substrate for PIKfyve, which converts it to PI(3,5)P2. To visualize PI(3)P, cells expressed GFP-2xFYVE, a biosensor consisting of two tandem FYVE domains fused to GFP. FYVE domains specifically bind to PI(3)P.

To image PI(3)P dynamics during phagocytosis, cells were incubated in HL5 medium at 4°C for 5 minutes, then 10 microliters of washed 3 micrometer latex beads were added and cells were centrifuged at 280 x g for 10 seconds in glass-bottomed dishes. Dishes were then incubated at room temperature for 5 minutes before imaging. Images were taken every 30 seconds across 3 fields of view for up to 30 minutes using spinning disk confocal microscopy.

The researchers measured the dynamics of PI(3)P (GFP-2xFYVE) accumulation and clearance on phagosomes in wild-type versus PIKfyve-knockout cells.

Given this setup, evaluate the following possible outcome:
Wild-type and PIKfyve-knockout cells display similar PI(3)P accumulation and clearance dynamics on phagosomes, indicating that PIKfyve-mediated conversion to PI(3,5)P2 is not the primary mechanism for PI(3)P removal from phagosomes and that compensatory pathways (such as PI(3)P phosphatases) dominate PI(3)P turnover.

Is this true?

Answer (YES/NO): YES